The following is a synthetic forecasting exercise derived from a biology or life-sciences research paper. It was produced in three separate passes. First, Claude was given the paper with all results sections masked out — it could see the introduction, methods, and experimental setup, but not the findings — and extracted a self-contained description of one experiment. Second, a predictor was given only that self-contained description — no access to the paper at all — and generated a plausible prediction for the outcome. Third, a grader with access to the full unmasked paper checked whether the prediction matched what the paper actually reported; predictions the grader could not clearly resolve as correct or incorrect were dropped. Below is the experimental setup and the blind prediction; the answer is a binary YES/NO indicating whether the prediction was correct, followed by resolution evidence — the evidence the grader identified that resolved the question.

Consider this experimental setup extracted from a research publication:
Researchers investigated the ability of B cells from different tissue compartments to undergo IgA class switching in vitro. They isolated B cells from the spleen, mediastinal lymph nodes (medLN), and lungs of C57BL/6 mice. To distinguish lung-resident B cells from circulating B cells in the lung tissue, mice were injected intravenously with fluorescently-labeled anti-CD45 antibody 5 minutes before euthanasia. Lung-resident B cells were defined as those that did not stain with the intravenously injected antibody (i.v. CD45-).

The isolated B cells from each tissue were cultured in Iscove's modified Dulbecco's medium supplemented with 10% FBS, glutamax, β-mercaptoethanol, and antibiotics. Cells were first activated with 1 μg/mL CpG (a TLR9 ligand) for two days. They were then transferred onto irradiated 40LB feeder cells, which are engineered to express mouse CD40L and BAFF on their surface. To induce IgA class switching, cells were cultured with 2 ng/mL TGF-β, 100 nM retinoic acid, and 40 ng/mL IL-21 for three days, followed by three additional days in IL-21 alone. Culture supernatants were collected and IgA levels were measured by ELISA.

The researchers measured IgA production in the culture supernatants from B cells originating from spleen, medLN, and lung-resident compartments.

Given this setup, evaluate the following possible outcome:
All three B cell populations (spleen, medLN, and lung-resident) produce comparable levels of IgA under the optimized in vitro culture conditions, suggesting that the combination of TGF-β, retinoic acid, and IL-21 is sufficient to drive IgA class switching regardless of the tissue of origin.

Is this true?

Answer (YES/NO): NO